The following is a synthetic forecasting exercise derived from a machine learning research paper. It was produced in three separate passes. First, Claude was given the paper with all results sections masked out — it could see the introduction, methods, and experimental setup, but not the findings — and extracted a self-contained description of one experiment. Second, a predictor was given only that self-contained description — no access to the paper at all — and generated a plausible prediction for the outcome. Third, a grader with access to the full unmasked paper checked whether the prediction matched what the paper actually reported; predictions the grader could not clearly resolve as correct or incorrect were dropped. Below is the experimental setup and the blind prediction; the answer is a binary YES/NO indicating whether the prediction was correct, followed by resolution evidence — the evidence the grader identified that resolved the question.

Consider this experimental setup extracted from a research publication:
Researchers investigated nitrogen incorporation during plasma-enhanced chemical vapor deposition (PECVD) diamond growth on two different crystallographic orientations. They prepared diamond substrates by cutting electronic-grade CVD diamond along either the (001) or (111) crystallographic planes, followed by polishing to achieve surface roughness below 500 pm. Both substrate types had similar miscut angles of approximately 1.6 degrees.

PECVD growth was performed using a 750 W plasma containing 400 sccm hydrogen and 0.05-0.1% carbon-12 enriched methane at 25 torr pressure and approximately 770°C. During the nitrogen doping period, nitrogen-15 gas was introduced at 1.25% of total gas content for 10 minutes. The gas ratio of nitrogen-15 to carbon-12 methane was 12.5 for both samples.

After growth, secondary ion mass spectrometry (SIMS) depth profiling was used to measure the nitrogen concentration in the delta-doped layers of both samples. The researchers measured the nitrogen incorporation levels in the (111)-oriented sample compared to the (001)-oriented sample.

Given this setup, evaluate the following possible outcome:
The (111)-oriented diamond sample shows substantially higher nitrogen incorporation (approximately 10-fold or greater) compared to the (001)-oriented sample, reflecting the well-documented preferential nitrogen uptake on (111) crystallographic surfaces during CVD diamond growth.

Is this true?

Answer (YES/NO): YES